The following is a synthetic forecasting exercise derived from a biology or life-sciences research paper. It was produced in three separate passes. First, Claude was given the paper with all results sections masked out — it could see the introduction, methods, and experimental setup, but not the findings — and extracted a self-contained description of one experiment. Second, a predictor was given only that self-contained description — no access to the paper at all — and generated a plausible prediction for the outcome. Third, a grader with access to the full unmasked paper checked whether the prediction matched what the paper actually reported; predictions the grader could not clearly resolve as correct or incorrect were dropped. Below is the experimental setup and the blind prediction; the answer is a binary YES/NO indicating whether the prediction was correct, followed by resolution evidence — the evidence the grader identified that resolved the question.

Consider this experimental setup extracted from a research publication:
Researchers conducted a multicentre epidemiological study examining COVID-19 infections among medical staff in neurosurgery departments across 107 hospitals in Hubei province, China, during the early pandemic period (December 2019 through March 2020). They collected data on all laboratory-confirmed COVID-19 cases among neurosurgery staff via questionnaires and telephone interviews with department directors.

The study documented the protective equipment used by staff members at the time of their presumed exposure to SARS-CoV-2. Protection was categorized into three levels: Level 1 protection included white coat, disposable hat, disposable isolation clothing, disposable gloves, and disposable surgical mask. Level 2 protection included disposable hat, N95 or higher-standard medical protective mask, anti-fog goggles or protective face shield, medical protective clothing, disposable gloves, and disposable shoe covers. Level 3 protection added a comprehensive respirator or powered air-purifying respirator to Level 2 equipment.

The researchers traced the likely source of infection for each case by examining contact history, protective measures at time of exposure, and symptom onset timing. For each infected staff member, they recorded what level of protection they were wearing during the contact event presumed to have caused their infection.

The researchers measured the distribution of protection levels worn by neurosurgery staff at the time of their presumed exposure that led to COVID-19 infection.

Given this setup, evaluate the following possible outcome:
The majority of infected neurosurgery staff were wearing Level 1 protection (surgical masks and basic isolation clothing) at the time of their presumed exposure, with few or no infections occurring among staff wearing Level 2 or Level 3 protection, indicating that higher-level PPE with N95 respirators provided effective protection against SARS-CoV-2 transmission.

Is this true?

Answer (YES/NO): NO